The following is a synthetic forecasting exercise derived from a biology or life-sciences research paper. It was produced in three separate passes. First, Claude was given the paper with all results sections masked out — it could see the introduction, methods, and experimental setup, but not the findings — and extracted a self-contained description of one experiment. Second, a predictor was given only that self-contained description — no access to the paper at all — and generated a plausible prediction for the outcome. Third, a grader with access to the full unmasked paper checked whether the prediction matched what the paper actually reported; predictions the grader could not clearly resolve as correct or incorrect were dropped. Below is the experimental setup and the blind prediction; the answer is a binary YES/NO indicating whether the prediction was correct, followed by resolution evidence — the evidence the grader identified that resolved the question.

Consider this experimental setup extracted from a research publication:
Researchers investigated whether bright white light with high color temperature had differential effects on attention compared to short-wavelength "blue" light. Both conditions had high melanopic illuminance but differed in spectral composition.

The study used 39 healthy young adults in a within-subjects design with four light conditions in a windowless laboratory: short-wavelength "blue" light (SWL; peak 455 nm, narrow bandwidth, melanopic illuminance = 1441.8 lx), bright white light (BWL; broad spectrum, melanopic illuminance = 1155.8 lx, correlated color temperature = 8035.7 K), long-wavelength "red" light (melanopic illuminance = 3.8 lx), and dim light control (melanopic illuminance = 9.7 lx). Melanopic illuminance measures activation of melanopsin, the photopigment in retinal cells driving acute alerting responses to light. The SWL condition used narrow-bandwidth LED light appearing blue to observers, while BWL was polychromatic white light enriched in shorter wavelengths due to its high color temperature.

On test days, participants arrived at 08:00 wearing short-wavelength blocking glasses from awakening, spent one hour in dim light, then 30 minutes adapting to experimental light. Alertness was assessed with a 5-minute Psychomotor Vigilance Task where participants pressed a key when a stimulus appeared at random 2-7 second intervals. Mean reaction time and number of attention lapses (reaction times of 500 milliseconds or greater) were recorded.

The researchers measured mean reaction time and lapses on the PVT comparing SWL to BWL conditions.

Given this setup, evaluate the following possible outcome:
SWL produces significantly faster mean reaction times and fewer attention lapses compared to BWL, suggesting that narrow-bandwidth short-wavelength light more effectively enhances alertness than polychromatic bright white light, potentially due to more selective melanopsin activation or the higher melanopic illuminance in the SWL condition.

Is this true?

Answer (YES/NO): NO